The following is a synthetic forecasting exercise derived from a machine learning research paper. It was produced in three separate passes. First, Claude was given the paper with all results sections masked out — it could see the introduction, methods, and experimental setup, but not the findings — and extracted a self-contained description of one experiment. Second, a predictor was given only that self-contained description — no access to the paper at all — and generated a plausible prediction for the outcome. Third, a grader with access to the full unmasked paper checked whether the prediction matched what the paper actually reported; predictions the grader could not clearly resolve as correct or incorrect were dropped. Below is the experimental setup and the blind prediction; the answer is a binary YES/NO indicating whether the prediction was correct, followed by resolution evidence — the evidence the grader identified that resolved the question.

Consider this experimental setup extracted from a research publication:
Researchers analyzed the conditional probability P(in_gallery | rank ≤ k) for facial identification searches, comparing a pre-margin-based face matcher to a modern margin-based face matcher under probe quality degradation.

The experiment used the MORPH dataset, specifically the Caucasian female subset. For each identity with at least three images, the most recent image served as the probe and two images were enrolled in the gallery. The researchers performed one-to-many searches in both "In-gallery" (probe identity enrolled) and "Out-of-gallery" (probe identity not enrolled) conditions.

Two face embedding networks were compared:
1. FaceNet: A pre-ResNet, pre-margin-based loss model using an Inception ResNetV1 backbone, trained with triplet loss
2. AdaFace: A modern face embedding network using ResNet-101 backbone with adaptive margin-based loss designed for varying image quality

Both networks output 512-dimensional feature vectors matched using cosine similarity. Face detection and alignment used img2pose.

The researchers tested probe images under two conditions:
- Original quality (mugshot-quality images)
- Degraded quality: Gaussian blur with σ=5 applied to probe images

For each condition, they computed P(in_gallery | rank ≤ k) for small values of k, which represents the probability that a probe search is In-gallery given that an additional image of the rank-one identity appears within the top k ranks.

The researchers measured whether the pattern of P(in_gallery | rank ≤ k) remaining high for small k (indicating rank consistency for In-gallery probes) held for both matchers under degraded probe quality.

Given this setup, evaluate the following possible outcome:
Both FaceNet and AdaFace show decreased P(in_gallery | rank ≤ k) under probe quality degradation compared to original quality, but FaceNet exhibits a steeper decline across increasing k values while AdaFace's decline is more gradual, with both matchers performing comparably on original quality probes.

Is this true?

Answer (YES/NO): NO